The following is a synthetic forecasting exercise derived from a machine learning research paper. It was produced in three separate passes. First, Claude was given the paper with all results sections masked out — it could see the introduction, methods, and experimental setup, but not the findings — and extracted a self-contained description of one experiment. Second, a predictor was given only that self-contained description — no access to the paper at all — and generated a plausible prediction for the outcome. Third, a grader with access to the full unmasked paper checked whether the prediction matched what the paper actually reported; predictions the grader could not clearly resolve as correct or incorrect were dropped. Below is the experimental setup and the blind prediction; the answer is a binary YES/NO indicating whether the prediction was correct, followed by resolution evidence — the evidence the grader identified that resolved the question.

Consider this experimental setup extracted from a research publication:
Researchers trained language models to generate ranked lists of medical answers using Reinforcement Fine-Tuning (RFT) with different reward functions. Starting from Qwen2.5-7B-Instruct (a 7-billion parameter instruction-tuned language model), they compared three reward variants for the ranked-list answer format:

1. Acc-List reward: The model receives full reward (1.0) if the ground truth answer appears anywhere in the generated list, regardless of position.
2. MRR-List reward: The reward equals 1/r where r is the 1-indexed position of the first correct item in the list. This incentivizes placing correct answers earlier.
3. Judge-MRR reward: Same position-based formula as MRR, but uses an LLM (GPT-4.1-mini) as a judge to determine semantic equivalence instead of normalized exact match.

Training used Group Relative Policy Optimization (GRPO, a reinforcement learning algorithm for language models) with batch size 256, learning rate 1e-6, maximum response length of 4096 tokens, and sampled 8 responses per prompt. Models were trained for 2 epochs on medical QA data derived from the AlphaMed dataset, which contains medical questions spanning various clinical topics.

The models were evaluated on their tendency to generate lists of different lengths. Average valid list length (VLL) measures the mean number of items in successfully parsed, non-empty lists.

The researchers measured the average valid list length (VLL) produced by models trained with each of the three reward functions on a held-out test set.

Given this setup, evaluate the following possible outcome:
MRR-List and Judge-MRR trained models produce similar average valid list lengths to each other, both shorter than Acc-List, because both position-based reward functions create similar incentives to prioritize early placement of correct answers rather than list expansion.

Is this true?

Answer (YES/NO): NO